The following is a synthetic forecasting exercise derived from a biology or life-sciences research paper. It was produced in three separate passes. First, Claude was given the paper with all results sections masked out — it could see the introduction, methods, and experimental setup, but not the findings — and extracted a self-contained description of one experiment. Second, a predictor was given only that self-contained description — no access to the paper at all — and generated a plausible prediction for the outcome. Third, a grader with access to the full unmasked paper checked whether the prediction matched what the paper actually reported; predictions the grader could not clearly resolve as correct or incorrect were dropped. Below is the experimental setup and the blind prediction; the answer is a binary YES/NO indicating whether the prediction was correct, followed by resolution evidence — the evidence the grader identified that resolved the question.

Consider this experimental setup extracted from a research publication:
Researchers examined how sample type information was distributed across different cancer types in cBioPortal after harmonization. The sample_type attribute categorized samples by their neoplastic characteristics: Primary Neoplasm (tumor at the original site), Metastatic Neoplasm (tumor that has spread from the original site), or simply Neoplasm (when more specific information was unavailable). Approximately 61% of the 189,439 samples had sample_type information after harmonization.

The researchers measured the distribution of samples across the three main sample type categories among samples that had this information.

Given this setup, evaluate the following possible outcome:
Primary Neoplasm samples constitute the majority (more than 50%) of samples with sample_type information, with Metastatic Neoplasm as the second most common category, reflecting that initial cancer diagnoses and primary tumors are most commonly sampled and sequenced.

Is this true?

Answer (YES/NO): NO